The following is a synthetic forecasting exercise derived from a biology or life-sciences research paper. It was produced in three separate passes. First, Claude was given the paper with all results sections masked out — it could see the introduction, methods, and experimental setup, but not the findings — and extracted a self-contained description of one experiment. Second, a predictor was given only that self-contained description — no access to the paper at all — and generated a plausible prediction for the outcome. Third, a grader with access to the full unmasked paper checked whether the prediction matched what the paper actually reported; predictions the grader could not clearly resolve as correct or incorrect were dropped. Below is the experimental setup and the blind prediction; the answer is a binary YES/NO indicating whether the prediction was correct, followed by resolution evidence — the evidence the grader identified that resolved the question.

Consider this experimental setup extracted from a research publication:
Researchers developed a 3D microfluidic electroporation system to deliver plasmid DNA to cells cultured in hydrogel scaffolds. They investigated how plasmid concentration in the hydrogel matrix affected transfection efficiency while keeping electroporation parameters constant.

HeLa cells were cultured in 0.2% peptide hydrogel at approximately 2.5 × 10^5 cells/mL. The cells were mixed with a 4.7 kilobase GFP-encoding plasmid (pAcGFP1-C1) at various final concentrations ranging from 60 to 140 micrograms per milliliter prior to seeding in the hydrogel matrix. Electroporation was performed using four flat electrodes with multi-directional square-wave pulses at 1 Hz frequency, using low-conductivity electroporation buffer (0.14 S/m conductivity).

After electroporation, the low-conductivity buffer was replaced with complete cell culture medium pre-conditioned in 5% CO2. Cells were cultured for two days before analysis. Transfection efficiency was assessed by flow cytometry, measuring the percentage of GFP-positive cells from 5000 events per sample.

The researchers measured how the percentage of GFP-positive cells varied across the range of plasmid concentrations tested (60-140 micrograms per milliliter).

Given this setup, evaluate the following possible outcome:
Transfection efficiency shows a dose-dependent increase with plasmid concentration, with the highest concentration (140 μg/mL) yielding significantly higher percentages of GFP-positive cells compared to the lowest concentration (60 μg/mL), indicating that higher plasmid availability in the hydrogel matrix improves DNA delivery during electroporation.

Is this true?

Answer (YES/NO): NO